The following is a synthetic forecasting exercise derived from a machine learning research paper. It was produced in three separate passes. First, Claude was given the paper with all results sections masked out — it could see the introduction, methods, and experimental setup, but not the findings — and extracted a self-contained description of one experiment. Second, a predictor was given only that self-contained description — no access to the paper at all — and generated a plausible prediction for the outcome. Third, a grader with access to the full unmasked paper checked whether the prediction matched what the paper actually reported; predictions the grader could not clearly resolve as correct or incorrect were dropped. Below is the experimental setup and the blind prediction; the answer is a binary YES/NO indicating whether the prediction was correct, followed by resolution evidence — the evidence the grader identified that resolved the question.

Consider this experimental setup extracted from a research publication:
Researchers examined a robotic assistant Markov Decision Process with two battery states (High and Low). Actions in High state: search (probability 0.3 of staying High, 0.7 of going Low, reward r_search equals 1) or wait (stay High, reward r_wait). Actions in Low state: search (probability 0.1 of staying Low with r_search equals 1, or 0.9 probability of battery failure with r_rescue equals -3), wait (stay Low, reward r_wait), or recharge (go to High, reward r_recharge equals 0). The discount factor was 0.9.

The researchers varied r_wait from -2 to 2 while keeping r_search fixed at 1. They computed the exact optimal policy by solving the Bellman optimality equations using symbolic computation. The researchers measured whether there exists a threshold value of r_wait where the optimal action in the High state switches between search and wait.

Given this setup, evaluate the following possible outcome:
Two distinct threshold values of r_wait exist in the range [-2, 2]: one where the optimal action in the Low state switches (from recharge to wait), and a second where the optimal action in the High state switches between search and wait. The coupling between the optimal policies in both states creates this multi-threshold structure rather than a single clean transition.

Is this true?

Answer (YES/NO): YES